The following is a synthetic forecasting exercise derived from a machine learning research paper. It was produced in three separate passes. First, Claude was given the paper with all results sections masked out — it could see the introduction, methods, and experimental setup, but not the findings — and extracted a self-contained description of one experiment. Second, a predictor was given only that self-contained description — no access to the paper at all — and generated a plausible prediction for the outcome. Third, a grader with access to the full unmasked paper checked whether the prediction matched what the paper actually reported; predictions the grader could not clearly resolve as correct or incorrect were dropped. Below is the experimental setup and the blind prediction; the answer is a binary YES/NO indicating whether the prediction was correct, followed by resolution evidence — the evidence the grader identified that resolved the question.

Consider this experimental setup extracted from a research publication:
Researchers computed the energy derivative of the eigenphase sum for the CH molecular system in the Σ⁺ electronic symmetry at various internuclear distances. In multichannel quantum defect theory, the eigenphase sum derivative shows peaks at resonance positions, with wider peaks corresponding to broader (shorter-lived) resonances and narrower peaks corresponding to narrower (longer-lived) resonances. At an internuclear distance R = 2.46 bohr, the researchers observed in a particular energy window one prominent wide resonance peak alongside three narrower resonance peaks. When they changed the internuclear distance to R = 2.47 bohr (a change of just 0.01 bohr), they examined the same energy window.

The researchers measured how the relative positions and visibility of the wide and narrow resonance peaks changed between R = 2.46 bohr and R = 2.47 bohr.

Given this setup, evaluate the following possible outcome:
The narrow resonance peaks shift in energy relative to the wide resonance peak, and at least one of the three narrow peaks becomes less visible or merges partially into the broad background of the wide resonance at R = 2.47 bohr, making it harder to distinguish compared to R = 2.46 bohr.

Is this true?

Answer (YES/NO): NO